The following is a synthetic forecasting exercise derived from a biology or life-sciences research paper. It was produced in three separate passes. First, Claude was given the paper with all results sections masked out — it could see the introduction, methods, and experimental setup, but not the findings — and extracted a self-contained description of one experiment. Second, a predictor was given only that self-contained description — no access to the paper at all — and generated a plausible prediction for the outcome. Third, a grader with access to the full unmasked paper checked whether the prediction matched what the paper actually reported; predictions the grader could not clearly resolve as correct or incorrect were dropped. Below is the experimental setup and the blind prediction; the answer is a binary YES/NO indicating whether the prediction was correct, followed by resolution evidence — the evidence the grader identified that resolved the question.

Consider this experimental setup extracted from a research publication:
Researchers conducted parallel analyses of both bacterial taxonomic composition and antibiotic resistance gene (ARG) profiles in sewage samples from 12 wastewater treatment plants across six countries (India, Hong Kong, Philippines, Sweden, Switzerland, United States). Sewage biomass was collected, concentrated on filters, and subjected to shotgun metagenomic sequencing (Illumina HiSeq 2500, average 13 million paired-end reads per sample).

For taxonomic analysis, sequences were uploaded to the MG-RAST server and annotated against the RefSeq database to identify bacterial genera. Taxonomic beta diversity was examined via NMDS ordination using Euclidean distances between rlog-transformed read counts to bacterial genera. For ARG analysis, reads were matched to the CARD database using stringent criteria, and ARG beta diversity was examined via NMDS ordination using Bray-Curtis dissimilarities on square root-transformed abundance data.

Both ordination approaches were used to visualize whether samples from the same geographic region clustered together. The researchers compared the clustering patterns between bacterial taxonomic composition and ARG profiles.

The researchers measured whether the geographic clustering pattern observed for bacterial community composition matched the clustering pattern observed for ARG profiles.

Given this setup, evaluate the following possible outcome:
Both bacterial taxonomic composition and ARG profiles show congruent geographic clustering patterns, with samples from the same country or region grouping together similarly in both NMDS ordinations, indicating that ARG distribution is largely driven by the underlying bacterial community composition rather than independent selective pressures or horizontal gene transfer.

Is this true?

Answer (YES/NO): YES